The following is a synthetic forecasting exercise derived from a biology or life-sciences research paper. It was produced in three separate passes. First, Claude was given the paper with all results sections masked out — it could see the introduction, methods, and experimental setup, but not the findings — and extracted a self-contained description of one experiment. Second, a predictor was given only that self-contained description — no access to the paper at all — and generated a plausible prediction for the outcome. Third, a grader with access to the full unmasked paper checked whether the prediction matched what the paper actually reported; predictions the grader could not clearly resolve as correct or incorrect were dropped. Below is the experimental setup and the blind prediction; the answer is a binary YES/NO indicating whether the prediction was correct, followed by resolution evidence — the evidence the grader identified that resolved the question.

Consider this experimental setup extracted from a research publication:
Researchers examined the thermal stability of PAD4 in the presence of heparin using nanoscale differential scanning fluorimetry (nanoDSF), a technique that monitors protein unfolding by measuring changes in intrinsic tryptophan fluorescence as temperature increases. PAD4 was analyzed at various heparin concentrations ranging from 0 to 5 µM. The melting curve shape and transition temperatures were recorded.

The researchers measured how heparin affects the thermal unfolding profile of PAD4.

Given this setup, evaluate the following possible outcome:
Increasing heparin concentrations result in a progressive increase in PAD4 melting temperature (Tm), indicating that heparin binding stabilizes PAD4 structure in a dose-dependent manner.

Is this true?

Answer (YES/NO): NO